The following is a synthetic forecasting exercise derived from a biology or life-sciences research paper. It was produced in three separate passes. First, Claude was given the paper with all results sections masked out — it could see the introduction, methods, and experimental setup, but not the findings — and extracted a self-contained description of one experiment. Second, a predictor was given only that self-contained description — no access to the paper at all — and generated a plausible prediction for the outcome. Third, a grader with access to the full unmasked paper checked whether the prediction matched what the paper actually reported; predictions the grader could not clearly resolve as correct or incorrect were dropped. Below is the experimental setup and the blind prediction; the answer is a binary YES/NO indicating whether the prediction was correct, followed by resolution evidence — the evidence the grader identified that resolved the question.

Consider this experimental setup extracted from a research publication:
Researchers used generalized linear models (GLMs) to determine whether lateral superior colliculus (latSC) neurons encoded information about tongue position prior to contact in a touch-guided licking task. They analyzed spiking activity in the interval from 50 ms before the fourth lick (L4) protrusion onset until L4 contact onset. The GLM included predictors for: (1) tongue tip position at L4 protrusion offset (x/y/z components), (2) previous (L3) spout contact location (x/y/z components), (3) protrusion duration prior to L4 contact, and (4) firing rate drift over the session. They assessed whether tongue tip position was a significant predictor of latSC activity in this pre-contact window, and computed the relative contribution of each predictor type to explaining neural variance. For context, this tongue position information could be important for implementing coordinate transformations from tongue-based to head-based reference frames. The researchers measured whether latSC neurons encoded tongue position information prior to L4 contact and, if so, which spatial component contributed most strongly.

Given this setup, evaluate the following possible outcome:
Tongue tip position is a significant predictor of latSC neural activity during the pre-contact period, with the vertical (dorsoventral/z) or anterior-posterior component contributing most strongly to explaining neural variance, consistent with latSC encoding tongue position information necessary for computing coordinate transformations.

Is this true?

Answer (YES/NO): NO